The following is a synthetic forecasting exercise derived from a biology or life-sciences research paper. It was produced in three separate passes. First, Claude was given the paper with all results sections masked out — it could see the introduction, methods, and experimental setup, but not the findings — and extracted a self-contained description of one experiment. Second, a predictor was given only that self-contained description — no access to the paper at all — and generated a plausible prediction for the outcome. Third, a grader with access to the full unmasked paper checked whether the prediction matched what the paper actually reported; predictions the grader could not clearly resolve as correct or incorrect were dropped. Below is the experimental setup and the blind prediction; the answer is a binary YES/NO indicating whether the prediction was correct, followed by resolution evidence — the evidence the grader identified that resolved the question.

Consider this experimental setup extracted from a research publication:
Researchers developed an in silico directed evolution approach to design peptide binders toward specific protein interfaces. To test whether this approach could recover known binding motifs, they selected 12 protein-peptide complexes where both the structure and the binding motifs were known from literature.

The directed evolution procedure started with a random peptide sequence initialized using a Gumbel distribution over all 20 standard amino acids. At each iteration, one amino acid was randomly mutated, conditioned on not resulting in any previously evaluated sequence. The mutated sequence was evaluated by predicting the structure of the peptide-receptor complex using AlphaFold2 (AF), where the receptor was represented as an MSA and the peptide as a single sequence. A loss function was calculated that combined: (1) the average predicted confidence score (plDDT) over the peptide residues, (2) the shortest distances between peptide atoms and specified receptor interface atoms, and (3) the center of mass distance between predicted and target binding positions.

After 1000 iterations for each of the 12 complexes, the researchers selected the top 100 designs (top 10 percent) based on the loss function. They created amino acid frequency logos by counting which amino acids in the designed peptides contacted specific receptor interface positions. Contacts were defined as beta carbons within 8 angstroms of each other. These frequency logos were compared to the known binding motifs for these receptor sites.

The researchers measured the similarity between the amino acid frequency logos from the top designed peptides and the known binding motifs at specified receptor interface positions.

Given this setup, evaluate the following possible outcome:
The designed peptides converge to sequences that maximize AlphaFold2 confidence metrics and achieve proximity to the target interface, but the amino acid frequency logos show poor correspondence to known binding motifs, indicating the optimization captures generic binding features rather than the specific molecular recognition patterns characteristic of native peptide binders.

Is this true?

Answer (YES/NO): NO